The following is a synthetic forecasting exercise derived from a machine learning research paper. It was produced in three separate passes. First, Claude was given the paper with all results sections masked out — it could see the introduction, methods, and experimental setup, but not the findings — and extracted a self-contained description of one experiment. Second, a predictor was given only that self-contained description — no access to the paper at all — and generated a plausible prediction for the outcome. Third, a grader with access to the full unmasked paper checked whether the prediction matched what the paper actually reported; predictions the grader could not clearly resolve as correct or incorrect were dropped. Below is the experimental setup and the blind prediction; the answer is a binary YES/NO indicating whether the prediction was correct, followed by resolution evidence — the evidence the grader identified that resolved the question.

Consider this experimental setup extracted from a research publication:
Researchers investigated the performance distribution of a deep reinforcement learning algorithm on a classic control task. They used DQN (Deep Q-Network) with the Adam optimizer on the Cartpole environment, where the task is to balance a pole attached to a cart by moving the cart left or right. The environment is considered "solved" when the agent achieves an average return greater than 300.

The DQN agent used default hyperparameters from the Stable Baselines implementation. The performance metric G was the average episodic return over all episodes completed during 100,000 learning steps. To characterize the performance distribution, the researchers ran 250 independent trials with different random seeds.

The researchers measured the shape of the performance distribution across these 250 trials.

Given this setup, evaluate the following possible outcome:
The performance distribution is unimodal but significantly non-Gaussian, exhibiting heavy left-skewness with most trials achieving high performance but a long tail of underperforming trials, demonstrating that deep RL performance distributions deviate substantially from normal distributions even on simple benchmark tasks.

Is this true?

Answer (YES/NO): NO